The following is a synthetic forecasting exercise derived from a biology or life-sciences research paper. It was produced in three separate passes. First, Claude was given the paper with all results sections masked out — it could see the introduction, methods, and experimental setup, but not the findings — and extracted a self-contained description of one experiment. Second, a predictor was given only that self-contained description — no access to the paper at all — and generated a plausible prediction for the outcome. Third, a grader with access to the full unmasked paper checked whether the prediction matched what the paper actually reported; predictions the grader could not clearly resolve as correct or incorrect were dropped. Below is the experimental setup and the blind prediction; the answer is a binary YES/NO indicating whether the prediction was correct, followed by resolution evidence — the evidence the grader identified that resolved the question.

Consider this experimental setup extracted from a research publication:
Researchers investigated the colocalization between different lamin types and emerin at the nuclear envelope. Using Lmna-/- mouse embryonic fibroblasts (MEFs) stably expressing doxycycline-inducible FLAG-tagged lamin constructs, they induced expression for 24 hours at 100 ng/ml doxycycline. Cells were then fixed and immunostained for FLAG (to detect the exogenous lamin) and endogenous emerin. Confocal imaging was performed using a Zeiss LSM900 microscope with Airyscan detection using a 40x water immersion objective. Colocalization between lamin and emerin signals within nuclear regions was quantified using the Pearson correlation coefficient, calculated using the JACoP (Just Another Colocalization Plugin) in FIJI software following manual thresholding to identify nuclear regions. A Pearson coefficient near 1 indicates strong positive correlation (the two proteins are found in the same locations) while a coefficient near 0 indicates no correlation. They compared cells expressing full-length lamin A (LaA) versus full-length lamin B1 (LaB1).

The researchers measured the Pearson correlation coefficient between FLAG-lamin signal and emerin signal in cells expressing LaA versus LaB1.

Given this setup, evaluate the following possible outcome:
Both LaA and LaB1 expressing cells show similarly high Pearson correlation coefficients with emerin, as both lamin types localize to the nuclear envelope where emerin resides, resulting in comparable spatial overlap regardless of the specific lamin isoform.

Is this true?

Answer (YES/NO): NO